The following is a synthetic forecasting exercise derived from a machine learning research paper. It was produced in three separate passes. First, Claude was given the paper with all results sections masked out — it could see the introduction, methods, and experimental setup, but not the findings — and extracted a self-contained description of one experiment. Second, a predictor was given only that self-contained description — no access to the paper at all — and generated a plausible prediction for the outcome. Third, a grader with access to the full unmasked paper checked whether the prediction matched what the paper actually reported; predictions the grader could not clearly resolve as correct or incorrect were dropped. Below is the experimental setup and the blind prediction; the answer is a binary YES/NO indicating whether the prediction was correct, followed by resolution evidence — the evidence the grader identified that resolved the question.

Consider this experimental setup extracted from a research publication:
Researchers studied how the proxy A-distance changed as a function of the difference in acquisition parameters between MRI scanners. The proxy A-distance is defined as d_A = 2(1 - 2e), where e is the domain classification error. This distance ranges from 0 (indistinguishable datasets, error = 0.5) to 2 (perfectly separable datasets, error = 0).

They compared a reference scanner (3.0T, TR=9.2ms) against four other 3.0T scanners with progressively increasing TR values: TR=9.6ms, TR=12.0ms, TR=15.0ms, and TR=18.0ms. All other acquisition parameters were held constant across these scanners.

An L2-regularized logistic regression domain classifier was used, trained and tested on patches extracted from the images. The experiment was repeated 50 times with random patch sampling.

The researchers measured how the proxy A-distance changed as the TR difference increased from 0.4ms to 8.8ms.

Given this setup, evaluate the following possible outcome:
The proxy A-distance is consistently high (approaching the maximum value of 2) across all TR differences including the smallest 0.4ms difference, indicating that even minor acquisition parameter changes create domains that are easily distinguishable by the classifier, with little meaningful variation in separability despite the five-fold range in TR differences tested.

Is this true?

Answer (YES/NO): NO